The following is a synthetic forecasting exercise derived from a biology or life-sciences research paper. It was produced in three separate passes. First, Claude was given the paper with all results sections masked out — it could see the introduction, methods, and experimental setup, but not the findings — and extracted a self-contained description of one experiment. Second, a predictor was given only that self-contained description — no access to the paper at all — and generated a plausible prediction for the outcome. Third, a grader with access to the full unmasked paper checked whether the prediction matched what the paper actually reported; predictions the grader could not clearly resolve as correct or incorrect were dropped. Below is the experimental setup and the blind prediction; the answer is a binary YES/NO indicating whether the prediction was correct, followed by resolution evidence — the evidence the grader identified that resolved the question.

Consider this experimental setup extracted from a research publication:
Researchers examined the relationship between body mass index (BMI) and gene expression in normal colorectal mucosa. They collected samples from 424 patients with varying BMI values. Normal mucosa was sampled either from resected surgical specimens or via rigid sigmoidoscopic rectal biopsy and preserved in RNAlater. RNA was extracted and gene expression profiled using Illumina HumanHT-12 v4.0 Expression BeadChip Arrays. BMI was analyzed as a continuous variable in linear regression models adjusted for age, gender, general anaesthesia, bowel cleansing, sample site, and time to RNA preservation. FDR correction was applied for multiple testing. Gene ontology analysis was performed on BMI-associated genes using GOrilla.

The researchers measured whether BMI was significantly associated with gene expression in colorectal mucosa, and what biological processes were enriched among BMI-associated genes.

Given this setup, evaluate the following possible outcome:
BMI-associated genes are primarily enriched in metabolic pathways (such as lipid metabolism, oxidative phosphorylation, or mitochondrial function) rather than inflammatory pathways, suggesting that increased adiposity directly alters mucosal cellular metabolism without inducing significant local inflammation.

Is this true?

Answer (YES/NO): NO